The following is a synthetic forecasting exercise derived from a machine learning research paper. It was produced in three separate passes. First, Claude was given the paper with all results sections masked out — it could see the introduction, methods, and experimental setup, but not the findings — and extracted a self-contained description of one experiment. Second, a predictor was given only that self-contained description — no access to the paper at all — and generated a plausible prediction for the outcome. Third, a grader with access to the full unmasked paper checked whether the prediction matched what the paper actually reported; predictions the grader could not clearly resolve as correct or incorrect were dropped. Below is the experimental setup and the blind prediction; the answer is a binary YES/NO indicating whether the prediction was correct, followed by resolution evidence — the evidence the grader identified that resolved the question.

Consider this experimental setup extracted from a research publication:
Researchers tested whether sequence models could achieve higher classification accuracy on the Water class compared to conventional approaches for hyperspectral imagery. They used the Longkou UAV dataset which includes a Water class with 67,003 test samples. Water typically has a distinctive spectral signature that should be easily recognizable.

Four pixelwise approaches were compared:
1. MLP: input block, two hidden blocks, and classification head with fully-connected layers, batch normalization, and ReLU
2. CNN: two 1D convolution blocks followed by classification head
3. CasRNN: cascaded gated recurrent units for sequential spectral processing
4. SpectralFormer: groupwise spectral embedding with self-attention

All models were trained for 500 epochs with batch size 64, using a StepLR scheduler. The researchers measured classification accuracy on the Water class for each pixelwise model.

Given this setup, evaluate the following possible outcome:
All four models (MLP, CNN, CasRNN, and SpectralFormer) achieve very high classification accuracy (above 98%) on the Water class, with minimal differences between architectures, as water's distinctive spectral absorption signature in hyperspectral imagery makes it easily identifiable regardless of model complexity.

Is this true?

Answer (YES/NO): NO